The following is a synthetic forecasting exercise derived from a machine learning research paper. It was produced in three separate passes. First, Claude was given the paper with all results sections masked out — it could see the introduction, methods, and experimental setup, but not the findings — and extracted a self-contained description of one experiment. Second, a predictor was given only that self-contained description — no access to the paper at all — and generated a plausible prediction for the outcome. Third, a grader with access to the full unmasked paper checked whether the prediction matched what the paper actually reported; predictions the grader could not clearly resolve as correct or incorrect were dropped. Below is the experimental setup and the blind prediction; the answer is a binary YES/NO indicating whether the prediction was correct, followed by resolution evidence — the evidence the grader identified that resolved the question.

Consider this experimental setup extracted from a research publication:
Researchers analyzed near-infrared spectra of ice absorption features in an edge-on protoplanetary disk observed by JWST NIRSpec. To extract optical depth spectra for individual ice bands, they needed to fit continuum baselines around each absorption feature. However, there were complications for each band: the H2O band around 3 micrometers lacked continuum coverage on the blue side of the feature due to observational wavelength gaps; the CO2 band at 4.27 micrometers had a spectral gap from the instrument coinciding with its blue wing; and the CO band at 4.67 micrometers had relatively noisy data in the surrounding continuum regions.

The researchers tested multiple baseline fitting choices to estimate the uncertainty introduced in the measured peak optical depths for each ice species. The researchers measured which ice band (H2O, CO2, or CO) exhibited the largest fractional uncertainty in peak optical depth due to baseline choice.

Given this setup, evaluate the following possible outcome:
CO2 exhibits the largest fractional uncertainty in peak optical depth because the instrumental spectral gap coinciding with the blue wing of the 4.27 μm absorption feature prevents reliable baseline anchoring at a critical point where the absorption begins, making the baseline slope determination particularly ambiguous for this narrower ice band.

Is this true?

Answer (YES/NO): NO